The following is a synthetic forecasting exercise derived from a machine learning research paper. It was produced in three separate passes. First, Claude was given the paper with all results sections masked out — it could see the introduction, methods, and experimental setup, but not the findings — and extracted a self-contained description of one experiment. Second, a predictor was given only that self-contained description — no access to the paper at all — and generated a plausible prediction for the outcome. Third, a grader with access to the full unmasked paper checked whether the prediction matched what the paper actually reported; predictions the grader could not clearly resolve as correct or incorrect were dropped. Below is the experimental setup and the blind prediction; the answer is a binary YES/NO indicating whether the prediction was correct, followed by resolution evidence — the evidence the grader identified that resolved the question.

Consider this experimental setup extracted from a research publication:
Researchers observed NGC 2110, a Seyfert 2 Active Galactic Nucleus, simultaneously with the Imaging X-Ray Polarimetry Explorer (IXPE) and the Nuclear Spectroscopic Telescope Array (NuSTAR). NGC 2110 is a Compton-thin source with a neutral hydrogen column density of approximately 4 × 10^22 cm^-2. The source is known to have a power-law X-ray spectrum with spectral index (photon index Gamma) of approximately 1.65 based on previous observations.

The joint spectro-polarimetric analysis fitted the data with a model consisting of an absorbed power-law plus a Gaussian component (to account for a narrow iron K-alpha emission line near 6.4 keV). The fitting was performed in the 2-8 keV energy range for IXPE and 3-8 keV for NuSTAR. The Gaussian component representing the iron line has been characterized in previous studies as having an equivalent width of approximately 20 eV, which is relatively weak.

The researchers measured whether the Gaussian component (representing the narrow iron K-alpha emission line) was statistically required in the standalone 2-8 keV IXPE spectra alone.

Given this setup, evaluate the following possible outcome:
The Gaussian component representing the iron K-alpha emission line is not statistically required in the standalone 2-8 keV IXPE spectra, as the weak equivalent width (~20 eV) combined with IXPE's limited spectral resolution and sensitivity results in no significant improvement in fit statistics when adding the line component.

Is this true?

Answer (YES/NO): YES